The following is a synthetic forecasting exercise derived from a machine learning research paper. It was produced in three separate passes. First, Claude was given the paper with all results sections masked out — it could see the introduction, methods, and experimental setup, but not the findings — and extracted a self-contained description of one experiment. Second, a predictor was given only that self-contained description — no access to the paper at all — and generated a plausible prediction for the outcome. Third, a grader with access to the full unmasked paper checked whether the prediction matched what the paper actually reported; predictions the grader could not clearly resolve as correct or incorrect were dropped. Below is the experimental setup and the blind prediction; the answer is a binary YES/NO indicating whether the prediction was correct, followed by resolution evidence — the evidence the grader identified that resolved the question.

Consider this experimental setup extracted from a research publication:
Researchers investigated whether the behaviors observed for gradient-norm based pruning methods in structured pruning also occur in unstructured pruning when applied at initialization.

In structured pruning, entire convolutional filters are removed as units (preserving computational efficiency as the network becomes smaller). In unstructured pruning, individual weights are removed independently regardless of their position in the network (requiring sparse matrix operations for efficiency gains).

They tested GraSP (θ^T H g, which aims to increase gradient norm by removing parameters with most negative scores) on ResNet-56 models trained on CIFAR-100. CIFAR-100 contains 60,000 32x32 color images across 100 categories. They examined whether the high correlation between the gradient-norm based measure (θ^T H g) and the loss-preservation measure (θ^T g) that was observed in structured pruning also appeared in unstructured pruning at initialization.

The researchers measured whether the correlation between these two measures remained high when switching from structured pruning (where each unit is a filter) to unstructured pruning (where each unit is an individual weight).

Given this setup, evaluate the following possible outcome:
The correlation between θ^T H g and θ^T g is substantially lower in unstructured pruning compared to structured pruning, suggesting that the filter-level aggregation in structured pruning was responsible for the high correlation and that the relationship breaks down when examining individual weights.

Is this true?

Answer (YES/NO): NO